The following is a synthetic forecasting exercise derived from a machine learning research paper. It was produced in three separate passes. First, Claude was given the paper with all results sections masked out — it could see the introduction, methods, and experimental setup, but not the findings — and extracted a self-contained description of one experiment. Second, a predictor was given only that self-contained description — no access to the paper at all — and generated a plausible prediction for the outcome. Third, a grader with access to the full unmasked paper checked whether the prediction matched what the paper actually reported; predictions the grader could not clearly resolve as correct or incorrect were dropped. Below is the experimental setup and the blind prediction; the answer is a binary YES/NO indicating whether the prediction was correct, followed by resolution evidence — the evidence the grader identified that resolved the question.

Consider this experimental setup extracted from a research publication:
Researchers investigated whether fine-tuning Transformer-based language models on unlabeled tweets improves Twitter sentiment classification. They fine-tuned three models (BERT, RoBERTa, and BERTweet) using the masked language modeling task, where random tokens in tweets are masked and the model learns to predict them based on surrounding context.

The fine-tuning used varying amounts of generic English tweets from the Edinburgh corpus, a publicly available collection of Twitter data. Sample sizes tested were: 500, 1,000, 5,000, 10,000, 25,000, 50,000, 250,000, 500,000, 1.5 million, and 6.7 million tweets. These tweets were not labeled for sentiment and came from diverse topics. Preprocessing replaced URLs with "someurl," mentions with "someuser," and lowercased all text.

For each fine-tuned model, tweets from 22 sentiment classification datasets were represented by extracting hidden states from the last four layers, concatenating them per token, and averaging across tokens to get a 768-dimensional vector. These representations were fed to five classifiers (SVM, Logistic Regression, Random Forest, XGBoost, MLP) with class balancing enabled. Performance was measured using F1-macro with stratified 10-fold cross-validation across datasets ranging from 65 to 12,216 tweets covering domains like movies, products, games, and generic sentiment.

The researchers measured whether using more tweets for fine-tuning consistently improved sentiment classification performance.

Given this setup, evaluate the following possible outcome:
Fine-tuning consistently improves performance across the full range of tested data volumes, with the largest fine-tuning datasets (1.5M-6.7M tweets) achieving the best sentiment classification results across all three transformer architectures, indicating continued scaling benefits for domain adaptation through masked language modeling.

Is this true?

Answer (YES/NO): NO